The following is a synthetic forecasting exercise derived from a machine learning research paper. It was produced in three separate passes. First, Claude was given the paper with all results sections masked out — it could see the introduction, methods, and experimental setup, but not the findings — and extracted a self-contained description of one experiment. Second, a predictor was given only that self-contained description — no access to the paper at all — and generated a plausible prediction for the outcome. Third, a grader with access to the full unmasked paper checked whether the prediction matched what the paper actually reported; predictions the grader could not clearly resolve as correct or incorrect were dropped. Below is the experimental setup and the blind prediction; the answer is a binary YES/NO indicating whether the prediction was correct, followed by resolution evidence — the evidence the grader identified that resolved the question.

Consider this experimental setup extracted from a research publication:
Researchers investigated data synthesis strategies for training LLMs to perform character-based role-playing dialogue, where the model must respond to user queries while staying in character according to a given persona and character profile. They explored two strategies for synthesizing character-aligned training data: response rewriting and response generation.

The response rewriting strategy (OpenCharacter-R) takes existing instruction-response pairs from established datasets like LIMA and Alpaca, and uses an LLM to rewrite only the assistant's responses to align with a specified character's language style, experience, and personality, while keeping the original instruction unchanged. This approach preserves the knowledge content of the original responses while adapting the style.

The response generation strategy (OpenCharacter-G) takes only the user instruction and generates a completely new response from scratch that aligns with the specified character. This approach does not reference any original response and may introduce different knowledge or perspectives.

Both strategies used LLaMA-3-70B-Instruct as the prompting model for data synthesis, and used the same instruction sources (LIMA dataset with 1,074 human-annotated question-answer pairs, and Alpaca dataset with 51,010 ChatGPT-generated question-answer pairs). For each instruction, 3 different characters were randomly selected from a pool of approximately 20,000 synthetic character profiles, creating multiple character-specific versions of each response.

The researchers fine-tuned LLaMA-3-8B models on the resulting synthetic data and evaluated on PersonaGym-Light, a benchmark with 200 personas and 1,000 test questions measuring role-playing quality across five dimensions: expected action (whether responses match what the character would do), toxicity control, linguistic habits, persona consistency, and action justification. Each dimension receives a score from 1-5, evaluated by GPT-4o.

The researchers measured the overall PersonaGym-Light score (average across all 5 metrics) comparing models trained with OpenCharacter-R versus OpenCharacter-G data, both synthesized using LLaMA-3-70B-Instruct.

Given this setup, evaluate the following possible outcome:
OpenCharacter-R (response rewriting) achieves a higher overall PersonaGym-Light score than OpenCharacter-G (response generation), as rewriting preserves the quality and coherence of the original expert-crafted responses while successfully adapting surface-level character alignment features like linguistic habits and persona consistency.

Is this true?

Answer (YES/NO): NO